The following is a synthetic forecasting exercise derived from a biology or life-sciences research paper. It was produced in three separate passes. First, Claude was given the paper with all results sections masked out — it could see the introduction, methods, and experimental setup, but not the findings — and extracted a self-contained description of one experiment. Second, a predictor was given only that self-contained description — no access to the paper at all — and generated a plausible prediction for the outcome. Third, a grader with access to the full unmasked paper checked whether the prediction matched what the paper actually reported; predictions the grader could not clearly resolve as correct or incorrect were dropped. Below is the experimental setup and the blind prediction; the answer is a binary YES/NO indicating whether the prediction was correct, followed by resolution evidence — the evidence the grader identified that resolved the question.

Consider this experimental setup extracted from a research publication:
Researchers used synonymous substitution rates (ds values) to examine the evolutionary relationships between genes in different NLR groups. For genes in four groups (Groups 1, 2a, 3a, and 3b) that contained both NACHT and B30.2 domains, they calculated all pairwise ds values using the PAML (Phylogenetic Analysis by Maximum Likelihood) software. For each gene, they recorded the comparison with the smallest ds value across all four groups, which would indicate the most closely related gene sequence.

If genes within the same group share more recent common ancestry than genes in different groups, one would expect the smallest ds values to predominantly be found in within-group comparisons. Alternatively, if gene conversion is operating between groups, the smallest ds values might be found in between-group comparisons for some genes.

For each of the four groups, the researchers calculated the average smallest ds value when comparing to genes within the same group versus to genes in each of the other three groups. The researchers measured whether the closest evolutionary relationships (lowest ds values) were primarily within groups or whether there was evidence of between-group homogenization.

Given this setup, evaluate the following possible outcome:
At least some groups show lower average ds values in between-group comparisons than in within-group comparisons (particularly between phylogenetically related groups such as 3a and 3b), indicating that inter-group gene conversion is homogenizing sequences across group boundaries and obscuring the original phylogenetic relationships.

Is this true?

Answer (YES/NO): NO